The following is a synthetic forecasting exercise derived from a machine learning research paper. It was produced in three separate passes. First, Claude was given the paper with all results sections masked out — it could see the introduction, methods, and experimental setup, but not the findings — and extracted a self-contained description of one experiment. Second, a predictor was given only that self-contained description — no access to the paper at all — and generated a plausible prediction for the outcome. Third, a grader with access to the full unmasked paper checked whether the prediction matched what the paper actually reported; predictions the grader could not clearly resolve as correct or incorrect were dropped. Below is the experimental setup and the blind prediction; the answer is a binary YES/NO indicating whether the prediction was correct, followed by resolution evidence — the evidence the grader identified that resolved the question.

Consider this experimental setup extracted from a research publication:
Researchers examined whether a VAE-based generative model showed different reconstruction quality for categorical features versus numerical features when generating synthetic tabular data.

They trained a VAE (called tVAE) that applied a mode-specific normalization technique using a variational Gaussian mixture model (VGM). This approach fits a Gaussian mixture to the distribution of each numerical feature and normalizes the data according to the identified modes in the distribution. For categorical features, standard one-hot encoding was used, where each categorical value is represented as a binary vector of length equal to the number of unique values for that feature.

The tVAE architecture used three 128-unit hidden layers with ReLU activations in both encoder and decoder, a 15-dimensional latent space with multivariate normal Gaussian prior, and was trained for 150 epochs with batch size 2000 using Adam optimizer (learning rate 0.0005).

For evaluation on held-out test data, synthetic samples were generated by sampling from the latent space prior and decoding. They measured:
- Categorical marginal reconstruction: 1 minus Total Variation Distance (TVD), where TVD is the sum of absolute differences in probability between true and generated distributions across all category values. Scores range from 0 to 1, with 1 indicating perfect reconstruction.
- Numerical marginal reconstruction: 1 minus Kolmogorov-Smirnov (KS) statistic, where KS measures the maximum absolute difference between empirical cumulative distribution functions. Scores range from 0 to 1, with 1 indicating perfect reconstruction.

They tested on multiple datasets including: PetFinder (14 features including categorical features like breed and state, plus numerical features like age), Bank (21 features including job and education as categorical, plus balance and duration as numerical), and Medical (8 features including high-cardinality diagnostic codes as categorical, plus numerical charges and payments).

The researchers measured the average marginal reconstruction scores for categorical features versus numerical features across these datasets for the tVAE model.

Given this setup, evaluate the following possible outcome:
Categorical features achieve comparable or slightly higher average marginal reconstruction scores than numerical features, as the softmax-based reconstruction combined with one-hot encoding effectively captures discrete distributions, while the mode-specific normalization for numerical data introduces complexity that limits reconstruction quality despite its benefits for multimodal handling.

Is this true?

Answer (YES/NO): NO